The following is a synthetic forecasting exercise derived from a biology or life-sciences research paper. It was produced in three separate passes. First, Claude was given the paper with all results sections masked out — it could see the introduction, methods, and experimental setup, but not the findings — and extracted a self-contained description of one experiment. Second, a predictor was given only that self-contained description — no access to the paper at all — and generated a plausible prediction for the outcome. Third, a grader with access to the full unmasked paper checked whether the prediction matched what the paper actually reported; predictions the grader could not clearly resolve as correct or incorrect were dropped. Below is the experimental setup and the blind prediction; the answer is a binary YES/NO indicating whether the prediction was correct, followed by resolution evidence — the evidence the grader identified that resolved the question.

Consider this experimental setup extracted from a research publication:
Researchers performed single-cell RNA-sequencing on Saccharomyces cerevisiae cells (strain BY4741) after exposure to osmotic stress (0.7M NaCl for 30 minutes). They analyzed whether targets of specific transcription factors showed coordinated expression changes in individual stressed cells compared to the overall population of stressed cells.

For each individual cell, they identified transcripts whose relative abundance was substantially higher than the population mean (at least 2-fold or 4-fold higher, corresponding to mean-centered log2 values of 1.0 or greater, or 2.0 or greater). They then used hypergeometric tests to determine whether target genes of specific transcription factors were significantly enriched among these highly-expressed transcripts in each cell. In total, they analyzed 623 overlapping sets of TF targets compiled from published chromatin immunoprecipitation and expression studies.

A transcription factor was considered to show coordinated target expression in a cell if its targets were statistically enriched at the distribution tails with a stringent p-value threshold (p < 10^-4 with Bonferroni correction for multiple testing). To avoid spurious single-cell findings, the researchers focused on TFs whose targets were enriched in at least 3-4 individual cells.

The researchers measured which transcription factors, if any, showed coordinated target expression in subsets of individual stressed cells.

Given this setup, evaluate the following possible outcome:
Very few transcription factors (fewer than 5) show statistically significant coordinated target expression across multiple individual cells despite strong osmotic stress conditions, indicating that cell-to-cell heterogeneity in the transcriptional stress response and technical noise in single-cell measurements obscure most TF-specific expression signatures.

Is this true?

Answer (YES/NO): NO